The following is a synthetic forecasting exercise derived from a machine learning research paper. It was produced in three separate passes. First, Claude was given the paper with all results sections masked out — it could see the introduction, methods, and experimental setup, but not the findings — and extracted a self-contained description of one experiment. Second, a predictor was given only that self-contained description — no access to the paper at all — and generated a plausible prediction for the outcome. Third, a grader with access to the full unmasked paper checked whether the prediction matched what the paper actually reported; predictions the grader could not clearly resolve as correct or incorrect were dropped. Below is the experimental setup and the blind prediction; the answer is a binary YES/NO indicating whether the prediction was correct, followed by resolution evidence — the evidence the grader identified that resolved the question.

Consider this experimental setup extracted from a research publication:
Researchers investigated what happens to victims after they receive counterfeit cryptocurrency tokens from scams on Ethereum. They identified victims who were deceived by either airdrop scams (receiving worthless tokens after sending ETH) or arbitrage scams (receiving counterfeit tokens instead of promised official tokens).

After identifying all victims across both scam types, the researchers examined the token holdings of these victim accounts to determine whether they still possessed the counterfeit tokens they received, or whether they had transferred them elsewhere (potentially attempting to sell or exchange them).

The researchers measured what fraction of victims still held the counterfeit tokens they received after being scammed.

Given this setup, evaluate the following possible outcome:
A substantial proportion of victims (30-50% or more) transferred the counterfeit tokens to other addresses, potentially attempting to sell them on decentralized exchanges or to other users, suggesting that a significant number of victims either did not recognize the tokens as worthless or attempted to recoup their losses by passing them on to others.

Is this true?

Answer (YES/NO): YES